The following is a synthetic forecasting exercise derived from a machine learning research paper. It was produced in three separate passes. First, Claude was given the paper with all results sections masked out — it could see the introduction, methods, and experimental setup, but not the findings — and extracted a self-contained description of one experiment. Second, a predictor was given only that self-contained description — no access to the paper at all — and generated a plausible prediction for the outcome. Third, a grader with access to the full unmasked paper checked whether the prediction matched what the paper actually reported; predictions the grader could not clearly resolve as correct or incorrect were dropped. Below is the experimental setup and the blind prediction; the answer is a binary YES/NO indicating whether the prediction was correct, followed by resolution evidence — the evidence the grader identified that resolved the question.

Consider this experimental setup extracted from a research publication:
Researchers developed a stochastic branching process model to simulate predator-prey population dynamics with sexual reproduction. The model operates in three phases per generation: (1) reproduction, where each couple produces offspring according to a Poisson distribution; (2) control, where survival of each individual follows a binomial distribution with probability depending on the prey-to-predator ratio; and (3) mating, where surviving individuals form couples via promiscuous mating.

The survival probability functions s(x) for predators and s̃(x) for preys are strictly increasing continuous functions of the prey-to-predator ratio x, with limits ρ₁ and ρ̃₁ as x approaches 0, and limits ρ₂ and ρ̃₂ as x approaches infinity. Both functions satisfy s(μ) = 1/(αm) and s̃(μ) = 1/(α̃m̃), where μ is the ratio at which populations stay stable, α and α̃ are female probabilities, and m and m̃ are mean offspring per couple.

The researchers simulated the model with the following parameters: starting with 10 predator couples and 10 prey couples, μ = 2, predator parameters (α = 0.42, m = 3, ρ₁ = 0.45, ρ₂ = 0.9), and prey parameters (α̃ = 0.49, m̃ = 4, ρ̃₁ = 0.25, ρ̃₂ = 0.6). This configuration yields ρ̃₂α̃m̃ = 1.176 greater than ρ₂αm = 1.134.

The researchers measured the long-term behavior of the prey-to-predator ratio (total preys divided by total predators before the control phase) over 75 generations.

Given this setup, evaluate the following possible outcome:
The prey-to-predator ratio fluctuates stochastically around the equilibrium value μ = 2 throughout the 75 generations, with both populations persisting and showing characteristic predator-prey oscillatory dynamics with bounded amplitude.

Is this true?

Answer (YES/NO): NO